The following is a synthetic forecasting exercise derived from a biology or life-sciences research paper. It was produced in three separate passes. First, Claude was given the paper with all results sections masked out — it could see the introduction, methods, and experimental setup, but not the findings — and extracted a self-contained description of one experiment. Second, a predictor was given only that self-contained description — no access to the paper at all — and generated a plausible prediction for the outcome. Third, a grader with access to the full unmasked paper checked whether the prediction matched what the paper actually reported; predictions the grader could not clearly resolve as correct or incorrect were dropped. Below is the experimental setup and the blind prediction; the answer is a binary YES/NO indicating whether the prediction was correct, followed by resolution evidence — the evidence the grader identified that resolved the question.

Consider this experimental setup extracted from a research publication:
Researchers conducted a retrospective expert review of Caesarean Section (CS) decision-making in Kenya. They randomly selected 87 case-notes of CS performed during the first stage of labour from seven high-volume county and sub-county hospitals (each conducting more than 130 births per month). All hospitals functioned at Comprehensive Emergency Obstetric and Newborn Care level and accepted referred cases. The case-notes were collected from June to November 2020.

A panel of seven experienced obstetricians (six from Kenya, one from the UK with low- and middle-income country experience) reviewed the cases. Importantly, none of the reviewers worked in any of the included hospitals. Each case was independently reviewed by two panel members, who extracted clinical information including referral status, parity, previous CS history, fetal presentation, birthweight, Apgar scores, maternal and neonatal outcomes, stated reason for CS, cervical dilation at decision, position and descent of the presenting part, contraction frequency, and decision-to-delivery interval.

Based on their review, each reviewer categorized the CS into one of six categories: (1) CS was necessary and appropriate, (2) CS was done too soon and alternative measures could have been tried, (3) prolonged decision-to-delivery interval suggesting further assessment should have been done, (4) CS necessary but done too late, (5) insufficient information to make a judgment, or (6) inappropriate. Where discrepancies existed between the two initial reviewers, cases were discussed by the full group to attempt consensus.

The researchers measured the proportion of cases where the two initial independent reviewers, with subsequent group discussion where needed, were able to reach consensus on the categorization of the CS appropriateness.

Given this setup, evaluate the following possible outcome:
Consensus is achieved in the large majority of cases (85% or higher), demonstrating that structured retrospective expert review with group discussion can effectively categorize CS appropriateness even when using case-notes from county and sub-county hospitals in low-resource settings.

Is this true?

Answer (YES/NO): YES